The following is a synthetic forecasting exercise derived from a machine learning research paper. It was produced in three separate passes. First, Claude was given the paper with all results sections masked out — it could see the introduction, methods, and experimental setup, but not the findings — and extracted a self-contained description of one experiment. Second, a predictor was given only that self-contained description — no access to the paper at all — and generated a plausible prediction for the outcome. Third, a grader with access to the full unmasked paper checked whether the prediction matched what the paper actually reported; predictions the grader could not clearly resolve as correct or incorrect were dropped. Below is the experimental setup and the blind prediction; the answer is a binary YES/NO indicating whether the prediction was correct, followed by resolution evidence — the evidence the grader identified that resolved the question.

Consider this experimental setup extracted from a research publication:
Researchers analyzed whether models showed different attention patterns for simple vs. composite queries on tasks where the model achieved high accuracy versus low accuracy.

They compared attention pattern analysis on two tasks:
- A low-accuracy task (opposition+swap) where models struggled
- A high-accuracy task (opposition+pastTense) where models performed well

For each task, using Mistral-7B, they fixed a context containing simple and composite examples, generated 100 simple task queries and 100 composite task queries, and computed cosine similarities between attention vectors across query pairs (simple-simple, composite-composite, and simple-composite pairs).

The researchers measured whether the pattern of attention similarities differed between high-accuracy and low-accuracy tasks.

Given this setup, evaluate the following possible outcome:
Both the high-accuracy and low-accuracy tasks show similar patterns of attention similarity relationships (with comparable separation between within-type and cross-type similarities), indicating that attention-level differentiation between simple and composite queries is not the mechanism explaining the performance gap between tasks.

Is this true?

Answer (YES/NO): NO